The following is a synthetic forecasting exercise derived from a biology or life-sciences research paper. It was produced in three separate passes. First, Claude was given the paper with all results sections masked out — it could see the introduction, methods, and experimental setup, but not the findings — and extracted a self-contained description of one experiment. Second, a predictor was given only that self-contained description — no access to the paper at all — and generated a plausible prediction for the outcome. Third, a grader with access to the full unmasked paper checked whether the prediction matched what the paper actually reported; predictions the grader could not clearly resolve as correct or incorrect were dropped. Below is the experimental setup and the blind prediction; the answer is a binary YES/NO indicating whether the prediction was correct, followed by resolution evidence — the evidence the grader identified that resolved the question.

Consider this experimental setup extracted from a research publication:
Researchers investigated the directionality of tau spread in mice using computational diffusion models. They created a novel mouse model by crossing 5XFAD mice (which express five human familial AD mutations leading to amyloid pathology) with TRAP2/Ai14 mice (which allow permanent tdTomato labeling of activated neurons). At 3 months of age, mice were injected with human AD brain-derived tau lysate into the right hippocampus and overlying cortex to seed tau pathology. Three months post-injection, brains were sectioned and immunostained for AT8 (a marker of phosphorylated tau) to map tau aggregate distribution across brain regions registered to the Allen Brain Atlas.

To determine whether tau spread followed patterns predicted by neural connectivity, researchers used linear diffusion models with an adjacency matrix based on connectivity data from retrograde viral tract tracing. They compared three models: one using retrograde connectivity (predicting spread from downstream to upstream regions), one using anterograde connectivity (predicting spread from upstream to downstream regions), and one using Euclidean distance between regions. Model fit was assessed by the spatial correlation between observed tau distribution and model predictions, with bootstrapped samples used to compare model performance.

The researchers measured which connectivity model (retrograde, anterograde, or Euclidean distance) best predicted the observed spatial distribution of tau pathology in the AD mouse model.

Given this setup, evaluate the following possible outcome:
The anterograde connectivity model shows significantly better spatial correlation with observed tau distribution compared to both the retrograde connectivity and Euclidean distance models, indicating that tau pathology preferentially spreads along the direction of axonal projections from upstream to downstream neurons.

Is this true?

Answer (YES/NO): NO